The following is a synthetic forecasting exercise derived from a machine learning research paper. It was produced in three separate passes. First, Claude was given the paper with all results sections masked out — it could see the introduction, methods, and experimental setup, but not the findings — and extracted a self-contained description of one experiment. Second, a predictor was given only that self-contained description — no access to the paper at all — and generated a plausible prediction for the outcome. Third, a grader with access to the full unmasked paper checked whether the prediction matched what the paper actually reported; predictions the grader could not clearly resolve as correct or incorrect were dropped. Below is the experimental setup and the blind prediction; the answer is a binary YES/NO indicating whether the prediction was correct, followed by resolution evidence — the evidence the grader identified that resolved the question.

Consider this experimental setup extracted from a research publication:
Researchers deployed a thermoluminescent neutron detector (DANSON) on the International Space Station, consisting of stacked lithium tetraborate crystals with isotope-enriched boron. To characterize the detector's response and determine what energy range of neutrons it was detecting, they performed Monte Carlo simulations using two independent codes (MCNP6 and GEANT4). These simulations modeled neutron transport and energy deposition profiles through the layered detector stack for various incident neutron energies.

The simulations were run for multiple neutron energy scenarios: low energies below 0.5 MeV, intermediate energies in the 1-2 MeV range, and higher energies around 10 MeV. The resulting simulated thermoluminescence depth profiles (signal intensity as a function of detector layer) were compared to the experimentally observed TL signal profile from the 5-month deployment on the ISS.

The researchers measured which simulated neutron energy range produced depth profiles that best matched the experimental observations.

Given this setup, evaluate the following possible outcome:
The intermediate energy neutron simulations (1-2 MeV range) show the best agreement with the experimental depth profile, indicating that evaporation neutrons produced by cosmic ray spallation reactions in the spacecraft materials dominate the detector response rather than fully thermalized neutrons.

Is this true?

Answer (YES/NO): NO